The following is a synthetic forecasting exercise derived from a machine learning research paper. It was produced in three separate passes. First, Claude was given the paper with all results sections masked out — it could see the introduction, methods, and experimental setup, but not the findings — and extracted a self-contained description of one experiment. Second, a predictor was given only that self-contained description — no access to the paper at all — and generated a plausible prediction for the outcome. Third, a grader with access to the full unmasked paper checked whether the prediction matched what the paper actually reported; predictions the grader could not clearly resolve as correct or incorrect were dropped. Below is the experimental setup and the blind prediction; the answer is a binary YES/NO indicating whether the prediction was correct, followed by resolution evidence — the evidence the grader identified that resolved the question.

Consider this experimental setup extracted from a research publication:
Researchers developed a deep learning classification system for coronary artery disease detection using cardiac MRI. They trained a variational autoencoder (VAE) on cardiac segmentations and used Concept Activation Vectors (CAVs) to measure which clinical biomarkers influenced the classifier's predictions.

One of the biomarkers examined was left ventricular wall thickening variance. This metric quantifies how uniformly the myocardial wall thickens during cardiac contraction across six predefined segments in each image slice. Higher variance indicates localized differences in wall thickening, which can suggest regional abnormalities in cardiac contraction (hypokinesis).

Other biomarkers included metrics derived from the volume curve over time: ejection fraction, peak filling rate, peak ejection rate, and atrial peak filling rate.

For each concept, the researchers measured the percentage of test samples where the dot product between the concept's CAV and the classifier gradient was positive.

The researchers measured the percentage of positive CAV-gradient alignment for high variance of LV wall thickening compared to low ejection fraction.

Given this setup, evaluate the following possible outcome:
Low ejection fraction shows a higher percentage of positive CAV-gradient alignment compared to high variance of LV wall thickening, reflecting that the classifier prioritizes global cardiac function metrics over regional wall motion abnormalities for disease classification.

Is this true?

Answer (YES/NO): YES